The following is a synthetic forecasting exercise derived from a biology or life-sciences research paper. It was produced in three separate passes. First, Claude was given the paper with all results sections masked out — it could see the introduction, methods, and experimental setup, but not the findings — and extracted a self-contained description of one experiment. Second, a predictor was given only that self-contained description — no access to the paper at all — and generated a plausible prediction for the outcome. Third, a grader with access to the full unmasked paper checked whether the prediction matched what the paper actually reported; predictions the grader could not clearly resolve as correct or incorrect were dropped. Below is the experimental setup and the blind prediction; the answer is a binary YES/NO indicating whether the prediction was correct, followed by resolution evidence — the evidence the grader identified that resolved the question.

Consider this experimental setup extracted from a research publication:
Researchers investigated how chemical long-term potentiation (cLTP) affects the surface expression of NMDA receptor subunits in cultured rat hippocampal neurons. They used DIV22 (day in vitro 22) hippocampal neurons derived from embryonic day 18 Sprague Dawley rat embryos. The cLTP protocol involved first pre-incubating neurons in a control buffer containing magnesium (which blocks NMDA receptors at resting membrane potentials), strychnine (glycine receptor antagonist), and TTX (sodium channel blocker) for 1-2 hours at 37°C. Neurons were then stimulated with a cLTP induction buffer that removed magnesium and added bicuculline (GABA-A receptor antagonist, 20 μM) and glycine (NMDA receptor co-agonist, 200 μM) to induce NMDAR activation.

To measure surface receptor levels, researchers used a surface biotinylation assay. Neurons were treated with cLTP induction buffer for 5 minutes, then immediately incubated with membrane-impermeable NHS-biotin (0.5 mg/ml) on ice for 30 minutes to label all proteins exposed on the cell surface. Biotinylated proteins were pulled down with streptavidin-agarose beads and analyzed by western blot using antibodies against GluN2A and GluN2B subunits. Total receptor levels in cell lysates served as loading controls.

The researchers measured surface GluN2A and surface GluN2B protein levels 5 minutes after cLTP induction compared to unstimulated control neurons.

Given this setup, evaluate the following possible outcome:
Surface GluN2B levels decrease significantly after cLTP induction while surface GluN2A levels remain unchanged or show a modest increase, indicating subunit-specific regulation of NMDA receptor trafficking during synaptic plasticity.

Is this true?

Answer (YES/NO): NO